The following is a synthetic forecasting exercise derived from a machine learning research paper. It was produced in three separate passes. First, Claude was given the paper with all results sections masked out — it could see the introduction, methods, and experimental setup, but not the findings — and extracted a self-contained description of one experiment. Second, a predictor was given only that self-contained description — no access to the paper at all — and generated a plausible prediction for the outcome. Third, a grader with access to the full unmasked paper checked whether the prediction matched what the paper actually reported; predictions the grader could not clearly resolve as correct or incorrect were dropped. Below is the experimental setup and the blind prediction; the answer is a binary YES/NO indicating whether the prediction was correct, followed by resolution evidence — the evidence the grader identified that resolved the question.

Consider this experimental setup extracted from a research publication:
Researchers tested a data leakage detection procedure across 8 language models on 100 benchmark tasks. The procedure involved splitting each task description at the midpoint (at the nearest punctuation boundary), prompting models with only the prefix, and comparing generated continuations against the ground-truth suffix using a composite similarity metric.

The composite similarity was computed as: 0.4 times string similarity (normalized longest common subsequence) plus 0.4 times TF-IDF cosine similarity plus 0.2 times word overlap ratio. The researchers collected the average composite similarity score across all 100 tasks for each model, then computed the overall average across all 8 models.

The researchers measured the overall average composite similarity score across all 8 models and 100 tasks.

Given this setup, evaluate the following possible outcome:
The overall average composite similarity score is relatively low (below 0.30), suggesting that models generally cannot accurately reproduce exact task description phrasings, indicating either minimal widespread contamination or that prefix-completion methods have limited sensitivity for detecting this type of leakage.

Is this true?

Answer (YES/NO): YES